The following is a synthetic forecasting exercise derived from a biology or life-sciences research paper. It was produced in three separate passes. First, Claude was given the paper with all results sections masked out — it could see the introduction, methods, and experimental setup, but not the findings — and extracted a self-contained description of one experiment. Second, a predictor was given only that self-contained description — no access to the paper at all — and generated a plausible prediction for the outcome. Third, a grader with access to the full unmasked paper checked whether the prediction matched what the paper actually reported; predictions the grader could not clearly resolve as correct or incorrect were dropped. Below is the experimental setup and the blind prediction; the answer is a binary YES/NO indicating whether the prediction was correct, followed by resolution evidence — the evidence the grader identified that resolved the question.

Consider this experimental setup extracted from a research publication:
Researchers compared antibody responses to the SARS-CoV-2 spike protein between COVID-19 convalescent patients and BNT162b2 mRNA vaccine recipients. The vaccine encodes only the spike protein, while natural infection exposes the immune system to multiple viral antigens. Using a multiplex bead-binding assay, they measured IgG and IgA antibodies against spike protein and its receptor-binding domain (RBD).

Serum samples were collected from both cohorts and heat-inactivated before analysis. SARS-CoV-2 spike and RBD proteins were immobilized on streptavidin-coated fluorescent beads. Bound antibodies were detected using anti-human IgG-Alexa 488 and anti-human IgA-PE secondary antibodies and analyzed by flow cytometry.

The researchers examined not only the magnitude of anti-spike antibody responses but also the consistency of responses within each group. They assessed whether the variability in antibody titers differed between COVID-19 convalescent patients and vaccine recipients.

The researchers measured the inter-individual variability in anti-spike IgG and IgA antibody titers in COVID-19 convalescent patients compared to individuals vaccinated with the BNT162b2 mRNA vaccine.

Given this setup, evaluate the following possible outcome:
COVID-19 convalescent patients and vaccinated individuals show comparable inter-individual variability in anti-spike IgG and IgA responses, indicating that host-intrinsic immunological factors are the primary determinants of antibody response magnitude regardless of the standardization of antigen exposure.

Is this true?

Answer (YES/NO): NO